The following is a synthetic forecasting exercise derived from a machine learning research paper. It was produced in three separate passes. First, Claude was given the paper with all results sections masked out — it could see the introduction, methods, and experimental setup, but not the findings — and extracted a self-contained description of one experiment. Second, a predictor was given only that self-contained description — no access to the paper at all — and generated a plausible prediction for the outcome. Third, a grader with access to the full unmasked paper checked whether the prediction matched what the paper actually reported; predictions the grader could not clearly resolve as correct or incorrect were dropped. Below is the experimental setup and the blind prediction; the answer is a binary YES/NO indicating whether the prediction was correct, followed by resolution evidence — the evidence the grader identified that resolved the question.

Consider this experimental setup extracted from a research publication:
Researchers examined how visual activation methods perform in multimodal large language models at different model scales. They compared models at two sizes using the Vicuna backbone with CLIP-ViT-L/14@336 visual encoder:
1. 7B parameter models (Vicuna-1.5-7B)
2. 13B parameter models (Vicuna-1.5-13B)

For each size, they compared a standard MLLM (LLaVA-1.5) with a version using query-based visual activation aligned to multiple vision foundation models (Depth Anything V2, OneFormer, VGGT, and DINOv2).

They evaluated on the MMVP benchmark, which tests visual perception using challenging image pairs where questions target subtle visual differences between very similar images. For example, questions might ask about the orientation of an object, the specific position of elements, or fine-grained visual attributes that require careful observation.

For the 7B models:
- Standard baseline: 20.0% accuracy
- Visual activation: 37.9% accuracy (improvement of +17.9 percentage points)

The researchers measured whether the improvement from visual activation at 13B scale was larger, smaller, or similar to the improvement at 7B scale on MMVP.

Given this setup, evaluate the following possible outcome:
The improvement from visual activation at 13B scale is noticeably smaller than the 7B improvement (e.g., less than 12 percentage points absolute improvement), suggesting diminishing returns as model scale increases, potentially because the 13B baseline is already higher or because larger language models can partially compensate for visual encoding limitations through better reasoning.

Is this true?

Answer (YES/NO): NO